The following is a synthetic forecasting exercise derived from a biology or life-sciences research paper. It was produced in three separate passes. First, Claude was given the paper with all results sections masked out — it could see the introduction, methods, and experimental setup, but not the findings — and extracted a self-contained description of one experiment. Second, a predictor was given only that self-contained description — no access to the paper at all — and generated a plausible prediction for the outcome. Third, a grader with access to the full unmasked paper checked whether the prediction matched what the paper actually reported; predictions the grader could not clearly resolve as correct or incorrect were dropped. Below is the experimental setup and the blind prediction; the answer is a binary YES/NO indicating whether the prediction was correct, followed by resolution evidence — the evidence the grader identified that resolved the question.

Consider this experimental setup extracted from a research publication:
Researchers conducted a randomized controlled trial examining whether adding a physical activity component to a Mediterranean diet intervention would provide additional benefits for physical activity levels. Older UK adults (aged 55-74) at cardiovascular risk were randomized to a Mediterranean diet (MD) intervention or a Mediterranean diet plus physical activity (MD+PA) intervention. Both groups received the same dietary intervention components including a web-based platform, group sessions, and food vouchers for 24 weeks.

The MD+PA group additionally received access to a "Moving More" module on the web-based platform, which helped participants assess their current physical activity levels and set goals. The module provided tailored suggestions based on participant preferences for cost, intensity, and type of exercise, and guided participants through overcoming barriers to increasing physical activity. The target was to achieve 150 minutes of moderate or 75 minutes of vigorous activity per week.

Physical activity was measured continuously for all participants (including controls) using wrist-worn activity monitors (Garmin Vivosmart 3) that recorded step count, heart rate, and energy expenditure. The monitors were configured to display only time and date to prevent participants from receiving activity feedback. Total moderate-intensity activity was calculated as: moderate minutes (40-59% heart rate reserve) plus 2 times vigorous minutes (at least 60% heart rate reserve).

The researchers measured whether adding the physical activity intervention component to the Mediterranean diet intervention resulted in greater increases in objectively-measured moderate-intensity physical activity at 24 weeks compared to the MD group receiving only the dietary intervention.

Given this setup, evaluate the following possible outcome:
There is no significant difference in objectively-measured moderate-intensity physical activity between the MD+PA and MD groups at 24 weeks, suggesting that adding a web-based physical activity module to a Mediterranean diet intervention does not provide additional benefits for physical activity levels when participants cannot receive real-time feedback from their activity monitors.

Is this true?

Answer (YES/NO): YES